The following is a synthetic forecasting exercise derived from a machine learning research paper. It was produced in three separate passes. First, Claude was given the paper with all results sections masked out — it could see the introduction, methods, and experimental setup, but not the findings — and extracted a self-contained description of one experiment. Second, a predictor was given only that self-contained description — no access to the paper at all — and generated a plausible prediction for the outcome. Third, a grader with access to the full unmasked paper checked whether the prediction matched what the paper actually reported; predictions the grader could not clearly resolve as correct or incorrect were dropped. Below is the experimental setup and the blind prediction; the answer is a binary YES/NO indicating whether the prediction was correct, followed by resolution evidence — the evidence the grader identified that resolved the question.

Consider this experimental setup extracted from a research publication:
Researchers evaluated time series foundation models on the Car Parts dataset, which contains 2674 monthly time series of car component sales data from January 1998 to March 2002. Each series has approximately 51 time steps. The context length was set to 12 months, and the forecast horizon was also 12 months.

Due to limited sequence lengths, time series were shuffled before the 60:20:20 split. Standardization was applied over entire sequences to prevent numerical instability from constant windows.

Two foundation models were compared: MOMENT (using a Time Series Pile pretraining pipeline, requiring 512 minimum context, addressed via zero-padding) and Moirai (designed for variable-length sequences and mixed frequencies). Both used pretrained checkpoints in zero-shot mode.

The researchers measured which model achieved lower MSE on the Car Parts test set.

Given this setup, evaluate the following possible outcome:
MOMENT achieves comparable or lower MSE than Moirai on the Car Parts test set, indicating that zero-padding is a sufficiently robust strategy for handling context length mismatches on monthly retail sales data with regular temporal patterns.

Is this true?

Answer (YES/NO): YES